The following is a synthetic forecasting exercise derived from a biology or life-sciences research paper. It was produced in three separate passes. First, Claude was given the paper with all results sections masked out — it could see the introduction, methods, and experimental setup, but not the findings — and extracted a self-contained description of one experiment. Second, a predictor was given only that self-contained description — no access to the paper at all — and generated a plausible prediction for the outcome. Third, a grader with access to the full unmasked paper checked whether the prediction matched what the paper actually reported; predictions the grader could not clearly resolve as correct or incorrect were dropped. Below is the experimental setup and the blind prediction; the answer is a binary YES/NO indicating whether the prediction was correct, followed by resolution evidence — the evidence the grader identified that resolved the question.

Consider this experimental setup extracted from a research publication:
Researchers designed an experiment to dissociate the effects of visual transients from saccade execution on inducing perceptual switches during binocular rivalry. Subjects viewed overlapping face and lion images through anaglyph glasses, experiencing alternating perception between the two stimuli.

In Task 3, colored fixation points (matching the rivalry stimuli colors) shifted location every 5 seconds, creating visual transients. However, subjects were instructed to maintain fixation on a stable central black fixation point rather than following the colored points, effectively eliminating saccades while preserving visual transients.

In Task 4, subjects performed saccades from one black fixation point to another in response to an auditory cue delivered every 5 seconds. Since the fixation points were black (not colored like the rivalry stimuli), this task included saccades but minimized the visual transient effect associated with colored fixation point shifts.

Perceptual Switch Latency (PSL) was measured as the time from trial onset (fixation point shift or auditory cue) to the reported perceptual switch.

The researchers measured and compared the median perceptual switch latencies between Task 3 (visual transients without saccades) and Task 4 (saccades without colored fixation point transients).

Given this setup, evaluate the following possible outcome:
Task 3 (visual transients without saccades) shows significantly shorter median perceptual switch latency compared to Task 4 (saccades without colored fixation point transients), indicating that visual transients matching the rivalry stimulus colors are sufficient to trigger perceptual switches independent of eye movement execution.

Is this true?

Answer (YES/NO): NO